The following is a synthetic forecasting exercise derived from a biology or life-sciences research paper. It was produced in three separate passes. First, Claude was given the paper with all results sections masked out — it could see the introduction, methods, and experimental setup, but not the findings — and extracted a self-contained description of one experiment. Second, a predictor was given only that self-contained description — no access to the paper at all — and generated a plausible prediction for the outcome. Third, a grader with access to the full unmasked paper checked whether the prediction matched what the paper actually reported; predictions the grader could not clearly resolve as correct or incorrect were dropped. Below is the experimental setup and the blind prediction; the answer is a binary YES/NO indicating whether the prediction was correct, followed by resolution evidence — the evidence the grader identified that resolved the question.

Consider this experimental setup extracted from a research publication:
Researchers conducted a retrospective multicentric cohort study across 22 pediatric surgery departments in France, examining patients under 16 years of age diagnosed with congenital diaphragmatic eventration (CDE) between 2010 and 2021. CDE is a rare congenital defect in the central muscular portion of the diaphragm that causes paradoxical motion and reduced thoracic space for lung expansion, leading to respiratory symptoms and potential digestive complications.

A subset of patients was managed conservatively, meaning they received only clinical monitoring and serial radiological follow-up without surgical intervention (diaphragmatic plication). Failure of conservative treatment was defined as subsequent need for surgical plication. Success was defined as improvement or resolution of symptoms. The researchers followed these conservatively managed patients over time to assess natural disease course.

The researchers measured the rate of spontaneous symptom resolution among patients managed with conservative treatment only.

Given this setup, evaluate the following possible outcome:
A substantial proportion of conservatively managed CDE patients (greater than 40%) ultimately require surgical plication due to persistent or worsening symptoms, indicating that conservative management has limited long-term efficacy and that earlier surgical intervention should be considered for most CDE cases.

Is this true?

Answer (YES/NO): NO